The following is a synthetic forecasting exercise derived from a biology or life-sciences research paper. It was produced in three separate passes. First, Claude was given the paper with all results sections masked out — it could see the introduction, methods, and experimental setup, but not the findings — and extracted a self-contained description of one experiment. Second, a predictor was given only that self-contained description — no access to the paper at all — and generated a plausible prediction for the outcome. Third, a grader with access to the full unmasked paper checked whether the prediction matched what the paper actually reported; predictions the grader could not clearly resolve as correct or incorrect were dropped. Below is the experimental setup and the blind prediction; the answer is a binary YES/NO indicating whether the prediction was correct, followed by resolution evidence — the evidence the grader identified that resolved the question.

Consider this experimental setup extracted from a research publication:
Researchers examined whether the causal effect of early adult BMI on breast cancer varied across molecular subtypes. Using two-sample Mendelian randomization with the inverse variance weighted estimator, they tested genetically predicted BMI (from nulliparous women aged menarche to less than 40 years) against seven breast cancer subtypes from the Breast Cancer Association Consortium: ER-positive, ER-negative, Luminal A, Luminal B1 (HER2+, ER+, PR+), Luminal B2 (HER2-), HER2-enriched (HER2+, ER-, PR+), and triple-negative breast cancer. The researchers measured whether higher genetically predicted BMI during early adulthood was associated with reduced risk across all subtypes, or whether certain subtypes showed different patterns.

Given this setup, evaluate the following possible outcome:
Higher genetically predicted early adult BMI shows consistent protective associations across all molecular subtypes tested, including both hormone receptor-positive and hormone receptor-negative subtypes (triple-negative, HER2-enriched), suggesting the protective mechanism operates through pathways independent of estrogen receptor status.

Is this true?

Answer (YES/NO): NO